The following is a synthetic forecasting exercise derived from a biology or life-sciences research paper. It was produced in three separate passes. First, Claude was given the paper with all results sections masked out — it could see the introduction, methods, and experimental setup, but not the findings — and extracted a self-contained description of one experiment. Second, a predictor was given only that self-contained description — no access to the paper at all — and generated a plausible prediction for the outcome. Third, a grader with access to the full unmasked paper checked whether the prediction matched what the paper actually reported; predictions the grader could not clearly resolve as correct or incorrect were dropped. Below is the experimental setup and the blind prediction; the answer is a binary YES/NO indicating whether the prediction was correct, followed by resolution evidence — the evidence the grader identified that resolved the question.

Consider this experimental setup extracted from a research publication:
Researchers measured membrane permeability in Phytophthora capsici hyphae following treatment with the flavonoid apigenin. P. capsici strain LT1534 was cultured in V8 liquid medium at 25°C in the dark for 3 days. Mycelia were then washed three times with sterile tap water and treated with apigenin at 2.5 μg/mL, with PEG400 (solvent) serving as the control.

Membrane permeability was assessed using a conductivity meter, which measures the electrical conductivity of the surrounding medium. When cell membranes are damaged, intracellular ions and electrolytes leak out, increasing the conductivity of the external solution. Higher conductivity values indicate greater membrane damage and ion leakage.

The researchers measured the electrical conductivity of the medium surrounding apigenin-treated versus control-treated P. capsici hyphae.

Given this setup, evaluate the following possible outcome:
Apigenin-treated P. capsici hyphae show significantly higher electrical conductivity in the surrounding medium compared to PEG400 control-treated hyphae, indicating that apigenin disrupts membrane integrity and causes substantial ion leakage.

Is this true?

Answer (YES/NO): YES